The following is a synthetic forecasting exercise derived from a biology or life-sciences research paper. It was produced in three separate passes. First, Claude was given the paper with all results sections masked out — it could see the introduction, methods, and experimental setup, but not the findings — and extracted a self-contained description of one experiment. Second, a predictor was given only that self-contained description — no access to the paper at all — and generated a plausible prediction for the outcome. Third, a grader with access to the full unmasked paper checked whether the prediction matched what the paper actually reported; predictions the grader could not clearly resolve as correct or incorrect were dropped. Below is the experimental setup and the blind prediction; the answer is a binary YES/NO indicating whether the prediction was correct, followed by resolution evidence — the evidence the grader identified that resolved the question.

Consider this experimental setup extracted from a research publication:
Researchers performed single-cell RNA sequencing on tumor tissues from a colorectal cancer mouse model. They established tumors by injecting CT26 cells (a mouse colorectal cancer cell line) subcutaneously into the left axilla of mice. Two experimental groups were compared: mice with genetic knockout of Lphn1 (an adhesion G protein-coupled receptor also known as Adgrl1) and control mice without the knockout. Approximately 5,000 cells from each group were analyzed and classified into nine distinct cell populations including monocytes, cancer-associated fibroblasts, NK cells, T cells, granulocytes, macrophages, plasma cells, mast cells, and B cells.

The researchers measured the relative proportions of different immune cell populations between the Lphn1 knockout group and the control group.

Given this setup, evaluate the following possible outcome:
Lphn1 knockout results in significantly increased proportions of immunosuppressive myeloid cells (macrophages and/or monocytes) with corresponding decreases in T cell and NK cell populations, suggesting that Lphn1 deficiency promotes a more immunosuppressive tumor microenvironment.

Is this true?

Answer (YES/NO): NO